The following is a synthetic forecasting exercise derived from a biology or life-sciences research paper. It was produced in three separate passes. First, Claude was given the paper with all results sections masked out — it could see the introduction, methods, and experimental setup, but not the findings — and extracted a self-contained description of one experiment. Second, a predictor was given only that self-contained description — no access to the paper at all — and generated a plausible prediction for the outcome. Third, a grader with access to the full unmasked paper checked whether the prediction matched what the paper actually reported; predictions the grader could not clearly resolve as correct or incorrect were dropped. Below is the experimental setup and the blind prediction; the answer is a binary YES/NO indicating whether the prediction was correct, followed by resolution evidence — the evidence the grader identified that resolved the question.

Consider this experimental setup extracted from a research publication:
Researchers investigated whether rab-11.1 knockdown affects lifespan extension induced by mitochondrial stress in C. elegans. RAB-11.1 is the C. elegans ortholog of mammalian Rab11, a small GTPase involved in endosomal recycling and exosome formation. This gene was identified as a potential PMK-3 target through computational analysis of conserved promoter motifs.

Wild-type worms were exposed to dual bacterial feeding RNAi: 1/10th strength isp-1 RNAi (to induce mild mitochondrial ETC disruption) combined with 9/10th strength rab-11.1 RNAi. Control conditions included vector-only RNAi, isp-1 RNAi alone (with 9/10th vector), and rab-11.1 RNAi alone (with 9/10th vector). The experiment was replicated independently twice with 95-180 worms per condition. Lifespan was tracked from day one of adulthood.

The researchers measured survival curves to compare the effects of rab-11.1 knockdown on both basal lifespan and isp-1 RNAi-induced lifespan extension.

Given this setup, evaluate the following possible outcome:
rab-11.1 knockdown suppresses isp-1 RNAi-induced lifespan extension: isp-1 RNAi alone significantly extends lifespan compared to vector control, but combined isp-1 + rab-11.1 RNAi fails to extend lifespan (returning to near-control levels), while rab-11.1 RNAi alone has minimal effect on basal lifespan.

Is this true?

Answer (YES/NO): NO